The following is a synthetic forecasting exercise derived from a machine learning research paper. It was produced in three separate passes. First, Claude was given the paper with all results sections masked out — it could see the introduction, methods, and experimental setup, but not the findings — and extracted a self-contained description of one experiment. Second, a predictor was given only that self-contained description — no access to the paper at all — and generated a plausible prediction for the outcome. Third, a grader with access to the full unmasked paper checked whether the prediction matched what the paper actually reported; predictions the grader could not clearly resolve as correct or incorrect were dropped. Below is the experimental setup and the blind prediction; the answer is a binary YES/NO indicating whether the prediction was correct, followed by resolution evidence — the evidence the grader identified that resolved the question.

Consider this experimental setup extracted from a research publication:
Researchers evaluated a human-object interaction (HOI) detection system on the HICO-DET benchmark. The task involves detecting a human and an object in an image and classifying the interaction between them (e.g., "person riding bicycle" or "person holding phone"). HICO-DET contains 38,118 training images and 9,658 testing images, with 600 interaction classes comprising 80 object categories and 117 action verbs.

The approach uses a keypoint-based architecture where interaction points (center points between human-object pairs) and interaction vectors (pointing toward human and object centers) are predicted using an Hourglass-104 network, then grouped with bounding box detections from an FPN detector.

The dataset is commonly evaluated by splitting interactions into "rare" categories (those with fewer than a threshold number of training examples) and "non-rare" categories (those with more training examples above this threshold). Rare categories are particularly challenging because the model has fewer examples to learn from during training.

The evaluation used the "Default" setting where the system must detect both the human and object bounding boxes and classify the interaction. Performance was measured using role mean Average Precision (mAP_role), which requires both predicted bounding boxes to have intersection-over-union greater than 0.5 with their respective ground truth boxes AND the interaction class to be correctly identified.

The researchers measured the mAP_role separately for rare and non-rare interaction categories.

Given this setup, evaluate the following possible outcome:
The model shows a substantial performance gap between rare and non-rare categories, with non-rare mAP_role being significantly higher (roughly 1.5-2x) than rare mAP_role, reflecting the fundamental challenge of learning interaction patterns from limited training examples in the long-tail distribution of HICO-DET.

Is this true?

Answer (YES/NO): YES